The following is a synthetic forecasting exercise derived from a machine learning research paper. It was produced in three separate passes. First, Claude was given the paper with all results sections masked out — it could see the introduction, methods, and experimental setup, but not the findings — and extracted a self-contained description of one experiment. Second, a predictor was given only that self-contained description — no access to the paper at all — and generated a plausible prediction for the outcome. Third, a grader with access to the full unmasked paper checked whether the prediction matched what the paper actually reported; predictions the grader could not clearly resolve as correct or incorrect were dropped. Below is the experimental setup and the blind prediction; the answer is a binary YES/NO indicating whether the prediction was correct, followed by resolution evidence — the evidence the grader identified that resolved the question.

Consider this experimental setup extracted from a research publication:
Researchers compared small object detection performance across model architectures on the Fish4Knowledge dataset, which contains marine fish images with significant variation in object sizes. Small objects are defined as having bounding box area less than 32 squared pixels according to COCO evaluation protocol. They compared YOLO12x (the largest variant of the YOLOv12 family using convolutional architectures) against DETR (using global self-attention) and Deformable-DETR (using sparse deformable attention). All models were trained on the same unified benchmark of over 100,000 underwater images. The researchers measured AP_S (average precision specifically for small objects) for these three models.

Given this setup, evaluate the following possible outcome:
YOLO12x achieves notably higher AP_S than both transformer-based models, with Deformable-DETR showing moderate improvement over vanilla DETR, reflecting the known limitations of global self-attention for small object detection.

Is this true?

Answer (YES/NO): NO